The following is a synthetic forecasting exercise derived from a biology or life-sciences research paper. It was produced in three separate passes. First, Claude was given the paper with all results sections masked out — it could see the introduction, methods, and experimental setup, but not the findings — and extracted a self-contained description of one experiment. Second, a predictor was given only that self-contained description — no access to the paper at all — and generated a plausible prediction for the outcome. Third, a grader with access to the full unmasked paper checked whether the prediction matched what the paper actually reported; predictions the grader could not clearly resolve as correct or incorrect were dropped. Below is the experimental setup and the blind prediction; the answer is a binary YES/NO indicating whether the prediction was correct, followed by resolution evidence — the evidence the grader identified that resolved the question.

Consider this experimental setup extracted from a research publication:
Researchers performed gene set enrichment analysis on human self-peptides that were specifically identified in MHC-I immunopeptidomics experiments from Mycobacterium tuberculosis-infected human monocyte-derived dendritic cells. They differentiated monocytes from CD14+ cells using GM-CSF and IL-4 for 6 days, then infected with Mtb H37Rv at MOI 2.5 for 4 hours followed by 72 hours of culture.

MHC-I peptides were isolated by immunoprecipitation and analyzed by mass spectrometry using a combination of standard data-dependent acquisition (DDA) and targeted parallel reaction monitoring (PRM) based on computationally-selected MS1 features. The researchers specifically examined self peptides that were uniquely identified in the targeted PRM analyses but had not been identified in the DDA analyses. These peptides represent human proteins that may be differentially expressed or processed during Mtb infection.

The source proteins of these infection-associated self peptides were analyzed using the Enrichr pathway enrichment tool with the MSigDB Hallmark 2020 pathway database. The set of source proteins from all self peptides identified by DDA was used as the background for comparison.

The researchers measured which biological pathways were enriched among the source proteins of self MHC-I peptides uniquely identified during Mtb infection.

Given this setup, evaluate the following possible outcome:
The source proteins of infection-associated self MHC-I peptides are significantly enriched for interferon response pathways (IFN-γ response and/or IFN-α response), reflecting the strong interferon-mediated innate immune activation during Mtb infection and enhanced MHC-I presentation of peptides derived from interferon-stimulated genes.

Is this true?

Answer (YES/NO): YES